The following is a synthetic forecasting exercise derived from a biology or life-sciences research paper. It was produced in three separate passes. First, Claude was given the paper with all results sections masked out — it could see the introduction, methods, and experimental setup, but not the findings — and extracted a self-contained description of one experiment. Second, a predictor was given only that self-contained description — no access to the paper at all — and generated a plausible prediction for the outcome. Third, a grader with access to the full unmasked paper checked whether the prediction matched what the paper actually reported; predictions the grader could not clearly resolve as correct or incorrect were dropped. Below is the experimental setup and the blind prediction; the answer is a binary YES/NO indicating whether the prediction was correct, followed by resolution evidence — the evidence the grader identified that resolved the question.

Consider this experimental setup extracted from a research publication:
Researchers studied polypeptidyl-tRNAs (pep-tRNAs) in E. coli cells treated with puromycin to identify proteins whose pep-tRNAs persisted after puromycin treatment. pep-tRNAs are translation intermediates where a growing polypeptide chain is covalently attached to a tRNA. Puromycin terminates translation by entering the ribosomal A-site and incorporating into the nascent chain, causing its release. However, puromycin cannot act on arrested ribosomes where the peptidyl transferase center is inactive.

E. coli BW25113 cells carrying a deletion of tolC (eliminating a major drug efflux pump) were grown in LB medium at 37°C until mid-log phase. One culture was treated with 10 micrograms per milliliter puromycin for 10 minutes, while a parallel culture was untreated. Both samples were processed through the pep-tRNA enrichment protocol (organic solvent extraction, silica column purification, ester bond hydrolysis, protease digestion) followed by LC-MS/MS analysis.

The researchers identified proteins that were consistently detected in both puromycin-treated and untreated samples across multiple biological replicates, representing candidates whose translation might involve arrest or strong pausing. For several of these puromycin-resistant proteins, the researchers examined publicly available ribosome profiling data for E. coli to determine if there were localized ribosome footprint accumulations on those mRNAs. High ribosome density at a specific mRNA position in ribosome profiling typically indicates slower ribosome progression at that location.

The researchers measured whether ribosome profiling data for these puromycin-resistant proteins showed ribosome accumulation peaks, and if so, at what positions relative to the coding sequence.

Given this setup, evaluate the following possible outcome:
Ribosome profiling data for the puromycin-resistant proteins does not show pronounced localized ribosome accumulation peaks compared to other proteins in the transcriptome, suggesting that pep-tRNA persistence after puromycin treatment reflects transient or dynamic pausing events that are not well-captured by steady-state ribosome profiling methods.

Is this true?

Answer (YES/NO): NO